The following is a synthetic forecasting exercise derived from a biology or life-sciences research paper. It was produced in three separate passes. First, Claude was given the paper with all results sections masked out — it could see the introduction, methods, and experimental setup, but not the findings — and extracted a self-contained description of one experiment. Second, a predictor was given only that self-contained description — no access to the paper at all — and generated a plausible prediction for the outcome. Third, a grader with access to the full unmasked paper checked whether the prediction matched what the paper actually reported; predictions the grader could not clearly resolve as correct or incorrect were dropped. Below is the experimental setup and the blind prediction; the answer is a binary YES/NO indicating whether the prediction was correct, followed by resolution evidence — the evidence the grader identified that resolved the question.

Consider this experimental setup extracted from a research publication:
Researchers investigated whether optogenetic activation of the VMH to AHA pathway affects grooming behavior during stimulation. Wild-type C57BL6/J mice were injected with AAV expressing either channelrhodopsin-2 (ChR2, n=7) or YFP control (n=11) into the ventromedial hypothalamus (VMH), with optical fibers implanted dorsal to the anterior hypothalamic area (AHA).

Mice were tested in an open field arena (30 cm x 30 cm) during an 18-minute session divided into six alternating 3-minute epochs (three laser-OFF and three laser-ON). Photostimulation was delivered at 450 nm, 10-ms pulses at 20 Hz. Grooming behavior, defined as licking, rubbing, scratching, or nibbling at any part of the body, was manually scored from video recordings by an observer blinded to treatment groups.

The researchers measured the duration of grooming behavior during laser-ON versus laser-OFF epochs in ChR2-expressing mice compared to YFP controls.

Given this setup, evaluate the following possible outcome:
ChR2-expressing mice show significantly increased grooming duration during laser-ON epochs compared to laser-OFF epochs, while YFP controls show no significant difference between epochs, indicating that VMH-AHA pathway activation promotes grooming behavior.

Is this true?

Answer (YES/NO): NO